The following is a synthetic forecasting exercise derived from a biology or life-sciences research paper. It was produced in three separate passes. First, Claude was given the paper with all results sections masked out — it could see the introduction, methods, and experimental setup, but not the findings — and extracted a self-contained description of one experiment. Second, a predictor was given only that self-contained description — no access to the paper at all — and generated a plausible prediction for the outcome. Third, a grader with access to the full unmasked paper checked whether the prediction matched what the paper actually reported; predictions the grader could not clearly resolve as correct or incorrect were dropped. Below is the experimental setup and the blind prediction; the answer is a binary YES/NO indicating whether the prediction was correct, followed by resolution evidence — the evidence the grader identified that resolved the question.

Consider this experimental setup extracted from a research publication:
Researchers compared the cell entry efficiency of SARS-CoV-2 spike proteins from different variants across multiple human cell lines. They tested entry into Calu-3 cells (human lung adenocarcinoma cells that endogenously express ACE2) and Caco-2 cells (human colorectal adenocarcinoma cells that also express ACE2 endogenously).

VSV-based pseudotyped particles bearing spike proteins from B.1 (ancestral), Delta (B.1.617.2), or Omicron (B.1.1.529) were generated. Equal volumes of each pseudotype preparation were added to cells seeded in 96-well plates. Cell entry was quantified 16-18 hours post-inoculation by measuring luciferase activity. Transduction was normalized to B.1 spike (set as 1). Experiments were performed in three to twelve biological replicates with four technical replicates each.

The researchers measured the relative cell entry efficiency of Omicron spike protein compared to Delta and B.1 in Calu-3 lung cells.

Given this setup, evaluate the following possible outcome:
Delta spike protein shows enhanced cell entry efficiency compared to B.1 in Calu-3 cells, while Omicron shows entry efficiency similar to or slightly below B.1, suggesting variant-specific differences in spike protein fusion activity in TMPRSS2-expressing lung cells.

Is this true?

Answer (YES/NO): YES